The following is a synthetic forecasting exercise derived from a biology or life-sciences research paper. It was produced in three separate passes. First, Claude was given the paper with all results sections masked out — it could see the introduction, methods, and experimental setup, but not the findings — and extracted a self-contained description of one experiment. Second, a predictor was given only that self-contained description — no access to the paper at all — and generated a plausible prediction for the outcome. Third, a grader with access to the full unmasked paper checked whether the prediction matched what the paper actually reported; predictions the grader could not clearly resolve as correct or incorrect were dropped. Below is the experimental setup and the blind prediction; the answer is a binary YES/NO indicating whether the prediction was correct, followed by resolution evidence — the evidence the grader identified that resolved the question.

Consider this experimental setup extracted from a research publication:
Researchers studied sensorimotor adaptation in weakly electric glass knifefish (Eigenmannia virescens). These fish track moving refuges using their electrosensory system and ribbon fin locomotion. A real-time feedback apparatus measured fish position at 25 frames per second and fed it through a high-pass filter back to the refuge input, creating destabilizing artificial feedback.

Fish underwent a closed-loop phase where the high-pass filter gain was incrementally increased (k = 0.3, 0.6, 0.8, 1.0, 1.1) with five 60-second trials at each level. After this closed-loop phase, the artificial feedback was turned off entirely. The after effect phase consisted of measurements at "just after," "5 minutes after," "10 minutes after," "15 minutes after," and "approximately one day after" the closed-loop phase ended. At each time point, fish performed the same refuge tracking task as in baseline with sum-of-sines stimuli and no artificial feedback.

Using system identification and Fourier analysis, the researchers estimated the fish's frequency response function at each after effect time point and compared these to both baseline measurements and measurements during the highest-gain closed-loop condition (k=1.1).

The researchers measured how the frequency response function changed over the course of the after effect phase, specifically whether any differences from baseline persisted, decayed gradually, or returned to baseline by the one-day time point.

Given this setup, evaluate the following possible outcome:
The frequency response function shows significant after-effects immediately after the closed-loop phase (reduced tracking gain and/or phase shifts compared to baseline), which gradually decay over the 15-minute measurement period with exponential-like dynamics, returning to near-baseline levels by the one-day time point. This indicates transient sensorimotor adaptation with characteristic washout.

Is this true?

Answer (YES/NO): NO